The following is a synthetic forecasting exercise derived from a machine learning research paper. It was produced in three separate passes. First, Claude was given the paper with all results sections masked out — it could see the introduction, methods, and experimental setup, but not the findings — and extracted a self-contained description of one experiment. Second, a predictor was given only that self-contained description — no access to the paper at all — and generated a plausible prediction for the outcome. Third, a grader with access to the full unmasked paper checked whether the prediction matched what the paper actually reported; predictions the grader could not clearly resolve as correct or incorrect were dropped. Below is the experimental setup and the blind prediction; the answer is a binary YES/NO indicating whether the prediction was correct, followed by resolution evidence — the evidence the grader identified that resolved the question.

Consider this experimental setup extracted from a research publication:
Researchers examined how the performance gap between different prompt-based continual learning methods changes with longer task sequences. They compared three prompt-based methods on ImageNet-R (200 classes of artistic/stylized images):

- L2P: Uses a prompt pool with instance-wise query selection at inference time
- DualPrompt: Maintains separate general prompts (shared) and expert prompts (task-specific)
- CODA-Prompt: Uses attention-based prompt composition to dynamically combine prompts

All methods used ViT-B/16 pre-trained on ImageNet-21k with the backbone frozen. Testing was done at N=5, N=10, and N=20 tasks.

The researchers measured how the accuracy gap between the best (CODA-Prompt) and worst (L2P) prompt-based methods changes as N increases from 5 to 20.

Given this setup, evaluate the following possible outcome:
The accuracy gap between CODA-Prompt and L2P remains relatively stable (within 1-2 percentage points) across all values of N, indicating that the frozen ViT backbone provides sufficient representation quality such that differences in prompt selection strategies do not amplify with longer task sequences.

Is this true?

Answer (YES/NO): YES